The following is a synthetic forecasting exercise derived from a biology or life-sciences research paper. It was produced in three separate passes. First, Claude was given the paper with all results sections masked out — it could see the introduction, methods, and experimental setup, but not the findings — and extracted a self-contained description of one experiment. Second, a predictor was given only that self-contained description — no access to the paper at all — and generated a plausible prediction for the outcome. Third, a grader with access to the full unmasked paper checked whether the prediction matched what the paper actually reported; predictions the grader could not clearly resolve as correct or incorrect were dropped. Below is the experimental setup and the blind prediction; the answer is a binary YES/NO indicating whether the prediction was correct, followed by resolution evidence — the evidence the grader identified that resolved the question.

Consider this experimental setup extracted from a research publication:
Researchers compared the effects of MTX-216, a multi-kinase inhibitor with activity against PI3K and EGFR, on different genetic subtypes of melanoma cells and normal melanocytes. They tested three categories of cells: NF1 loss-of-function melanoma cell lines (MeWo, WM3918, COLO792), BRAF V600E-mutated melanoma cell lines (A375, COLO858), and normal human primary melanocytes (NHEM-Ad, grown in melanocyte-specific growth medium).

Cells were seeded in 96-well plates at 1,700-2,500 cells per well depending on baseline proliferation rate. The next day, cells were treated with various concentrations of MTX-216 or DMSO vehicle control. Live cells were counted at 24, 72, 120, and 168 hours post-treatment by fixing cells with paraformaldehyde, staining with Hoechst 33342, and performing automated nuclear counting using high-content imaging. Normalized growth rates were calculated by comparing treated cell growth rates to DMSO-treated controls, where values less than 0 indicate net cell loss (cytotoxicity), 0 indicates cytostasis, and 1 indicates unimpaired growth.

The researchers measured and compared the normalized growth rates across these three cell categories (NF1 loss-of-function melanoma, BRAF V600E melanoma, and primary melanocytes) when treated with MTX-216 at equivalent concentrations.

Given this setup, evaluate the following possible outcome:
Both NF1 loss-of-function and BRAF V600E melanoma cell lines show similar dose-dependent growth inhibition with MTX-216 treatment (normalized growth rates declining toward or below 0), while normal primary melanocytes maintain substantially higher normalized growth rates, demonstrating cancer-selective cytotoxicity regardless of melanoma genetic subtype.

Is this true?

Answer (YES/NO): NO